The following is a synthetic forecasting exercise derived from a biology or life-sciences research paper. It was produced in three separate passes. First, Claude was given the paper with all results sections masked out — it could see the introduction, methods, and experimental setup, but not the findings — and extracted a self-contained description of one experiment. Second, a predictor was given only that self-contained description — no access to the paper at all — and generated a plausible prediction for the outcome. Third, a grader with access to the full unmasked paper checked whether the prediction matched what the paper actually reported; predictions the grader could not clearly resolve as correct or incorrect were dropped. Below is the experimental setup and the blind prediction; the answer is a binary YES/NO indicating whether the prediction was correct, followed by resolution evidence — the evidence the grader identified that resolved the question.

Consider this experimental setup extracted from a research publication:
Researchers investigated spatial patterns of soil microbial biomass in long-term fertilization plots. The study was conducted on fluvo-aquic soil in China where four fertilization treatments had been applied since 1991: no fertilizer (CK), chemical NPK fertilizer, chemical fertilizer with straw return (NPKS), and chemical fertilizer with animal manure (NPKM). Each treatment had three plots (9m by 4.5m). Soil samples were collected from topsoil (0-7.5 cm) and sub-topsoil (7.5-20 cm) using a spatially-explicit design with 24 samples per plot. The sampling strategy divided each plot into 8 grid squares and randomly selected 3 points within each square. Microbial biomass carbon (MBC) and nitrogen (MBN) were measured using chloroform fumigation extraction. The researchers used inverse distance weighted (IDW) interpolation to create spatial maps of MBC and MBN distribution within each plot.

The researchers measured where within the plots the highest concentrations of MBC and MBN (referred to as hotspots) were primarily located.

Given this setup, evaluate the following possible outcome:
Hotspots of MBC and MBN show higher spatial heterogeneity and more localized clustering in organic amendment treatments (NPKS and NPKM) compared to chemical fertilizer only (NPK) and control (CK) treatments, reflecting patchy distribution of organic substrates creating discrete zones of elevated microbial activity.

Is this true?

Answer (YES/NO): NO